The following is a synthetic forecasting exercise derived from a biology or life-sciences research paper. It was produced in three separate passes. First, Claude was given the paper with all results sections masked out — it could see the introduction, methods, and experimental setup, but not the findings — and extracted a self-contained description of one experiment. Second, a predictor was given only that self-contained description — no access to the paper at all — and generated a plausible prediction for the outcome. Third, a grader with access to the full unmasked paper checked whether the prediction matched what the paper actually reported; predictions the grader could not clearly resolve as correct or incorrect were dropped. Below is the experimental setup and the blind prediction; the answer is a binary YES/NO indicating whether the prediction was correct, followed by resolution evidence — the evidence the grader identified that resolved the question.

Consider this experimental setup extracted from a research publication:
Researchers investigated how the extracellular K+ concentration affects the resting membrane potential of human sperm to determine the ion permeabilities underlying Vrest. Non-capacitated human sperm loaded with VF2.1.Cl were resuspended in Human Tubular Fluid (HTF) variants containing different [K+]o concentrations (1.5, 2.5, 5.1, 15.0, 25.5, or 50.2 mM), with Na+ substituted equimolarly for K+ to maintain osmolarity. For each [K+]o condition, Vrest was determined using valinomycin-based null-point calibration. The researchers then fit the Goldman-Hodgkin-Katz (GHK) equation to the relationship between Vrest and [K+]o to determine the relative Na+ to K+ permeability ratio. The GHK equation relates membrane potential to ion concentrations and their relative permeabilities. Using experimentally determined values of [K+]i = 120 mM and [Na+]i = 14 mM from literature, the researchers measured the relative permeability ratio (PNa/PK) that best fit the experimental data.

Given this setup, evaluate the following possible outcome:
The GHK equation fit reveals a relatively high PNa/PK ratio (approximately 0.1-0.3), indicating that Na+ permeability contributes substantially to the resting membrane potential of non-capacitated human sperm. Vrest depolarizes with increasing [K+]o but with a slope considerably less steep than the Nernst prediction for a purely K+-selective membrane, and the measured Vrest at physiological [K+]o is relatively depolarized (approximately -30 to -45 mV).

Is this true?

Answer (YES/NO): NO